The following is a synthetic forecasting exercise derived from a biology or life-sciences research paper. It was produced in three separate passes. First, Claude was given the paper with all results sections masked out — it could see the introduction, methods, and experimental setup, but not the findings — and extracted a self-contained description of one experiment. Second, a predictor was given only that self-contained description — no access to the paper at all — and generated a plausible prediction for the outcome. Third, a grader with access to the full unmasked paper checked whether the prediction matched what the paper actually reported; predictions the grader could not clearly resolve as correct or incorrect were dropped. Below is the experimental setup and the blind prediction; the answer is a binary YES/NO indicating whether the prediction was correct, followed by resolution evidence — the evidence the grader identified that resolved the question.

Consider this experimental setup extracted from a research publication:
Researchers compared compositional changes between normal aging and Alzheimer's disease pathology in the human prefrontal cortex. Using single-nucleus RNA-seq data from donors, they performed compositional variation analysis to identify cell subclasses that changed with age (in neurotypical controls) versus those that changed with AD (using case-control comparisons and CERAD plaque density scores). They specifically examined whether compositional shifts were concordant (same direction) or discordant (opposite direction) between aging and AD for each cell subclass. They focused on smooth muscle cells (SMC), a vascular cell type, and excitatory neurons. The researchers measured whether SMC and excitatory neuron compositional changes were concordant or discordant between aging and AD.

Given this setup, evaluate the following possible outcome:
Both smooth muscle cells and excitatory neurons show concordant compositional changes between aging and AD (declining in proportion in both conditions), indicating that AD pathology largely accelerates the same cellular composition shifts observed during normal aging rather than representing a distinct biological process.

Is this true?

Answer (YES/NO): NO